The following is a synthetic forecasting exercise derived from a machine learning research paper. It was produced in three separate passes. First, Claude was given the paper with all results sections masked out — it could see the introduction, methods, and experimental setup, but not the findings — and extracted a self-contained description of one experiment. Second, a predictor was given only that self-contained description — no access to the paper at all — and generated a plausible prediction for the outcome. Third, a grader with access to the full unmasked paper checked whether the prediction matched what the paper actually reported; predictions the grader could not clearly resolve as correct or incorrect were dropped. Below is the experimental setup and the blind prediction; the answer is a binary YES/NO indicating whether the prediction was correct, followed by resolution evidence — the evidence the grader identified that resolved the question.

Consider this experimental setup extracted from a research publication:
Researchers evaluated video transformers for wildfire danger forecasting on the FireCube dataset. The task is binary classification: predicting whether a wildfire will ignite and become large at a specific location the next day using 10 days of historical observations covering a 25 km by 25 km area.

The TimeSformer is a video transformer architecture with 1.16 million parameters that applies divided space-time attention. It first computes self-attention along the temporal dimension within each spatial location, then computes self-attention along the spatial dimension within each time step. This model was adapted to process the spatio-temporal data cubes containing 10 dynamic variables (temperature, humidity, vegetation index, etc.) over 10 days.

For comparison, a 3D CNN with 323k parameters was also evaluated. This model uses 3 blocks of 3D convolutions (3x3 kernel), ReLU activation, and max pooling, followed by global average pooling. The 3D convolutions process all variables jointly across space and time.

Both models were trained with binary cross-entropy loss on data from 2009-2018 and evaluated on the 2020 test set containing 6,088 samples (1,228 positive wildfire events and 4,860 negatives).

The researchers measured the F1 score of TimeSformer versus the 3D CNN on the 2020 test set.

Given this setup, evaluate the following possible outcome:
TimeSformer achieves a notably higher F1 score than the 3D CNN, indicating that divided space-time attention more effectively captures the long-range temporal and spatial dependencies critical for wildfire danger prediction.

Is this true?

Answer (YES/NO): NO